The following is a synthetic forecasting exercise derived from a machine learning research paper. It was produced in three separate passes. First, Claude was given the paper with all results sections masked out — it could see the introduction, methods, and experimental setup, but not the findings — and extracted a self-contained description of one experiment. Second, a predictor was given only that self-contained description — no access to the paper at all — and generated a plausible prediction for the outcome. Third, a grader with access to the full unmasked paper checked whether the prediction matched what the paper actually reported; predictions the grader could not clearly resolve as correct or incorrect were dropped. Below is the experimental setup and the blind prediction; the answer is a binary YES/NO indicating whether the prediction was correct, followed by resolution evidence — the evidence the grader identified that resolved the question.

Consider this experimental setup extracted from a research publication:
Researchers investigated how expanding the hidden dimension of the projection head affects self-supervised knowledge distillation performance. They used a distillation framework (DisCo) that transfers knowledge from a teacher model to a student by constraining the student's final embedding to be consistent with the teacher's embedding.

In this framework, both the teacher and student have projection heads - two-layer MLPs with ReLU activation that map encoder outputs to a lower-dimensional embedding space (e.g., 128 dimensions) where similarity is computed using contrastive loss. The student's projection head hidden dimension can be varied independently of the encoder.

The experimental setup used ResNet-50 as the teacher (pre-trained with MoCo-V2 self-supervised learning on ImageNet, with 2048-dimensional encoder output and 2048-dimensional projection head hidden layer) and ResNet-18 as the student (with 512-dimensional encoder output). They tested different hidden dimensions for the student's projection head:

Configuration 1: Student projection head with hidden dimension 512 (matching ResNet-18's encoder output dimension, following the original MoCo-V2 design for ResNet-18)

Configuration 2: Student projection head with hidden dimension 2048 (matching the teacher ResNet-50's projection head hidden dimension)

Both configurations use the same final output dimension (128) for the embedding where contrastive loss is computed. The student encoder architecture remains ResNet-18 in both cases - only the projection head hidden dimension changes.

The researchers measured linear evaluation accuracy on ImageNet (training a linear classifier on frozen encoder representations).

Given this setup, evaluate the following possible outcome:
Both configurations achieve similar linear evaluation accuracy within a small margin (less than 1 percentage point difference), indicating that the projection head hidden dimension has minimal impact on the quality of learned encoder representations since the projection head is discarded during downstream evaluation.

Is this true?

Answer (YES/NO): NO